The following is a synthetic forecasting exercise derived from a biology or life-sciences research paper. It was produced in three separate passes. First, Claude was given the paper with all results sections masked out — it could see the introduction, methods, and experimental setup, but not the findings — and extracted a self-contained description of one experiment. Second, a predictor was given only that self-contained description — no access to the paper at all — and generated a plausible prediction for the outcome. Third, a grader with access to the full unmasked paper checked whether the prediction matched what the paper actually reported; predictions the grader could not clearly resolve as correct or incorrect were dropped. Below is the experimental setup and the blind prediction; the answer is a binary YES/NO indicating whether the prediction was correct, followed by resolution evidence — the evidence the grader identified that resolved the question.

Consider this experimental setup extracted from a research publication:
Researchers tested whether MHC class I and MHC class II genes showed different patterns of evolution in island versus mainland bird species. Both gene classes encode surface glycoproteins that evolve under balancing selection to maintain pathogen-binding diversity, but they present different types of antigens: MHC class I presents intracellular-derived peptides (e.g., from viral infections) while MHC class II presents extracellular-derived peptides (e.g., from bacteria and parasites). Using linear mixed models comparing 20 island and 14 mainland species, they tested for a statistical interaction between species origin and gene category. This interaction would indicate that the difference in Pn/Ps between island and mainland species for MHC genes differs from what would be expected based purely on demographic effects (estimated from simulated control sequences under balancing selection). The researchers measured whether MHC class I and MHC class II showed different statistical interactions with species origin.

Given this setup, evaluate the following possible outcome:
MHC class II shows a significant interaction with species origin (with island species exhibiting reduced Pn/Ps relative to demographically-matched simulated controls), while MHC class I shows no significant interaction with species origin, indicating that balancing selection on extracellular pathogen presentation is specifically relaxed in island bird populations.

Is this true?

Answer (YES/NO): YES